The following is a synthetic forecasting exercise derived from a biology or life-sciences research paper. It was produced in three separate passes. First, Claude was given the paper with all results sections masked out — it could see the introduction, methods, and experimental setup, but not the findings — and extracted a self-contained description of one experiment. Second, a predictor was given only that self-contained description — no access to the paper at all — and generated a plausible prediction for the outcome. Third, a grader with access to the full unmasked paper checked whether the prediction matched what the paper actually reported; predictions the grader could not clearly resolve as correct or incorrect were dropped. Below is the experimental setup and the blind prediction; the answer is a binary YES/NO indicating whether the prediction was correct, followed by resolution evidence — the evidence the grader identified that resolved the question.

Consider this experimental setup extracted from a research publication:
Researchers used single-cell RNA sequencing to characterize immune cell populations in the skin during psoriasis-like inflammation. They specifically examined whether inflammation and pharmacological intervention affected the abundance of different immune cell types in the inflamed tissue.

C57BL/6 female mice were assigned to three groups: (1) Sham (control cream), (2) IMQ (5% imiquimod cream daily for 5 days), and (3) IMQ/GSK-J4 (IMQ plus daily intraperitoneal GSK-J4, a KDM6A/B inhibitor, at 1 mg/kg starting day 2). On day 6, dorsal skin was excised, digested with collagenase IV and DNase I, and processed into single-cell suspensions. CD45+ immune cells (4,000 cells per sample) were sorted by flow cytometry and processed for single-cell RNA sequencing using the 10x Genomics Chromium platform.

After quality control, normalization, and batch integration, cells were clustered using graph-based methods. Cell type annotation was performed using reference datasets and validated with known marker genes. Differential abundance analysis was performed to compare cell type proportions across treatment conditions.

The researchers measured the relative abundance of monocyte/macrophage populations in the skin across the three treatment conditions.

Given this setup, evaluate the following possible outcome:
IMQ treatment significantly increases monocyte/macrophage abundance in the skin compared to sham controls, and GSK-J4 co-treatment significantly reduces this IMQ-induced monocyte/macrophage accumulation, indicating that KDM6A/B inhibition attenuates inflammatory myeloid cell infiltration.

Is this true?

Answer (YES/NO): YES